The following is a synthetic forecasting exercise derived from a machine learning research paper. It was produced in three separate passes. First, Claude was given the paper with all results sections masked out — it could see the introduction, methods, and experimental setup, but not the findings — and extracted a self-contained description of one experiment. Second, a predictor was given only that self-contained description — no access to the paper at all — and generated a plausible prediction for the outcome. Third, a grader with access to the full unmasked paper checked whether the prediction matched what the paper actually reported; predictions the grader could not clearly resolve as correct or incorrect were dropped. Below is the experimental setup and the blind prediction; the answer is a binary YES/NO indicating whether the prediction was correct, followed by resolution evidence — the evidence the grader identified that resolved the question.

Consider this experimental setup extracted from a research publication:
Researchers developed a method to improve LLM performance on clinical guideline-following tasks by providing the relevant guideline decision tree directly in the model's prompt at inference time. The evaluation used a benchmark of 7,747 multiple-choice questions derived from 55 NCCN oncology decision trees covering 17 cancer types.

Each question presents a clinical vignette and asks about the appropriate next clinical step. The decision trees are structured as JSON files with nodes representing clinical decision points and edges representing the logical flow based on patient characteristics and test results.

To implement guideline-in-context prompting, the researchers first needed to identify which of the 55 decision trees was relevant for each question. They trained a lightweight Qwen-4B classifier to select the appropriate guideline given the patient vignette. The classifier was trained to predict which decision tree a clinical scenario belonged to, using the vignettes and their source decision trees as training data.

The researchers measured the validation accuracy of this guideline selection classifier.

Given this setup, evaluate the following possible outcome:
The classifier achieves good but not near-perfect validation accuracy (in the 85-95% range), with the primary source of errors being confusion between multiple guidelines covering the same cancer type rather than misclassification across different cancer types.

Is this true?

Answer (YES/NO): NO